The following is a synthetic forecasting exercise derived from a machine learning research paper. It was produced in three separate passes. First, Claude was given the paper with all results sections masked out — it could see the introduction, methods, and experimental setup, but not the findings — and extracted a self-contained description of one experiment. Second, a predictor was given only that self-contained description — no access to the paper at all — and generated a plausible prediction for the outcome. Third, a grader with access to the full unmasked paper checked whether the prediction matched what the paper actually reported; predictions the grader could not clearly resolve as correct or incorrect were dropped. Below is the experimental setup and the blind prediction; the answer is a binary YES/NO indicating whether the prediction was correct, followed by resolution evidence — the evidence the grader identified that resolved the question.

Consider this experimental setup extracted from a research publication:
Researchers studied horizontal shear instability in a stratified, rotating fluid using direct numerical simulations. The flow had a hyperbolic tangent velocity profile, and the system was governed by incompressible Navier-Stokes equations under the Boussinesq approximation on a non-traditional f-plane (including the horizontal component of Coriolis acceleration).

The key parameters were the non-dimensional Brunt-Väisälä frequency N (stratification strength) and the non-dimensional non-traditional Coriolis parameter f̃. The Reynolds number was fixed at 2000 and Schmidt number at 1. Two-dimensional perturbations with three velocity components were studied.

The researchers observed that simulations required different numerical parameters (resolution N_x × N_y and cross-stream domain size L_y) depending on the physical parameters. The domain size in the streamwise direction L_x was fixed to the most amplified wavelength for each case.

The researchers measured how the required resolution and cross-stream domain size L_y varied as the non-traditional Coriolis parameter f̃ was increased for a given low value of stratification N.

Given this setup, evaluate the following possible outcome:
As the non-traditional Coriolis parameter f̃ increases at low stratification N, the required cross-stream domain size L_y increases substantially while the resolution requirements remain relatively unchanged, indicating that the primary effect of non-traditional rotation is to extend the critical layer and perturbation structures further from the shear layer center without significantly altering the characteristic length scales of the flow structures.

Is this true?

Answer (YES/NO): NO